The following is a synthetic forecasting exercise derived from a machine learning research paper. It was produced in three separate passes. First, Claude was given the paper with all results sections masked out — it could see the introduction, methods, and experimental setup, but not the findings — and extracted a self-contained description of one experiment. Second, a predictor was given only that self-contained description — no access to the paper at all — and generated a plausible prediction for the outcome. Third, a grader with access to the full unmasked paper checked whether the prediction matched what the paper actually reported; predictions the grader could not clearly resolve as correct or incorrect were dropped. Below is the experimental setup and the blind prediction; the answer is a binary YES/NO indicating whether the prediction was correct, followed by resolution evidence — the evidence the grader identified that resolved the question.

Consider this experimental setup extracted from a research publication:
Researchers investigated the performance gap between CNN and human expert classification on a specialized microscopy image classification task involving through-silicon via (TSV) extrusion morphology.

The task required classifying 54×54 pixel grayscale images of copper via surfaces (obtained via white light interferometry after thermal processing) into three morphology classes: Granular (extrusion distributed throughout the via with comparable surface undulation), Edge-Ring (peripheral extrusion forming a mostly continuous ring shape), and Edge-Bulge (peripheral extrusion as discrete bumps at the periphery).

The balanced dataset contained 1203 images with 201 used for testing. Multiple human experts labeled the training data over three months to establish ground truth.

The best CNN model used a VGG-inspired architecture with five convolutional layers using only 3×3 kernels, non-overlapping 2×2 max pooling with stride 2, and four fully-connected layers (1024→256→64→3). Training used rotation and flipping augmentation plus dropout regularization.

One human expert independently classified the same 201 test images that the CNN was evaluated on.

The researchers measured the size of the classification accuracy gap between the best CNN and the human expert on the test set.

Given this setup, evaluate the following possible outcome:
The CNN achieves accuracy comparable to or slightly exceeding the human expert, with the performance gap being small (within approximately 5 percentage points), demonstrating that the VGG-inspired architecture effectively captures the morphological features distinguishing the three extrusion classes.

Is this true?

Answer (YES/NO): YES